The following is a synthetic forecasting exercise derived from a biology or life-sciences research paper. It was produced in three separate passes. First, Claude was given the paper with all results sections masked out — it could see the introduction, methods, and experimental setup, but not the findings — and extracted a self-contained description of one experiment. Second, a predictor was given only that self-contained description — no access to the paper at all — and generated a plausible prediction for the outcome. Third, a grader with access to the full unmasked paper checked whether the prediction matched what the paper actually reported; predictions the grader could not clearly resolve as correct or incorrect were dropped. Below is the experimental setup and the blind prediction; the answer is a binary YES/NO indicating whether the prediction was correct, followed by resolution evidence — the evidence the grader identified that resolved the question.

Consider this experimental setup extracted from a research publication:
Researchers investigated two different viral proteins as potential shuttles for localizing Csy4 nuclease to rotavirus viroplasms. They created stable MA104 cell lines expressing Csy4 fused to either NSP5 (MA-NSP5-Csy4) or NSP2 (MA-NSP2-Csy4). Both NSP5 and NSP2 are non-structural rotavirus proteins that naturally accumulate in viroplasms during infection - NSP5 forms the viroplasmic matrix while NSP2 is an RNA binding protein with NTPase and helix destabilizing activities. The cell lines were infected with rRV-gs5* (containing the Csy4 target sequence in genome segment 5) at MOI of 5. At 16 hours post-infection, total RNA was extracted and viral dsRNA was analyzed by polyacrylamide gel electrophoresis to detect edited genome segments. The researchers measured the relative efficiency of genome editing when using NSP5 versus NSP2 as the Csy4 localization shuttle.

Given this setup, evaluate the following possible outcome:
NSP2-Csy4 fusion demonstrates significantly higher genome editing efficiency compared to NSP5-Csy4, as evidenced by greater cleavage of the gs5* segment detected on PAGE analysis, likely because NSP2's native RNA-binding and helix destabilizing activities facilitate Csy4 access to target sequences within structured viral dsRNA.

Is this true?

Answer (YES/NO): NO